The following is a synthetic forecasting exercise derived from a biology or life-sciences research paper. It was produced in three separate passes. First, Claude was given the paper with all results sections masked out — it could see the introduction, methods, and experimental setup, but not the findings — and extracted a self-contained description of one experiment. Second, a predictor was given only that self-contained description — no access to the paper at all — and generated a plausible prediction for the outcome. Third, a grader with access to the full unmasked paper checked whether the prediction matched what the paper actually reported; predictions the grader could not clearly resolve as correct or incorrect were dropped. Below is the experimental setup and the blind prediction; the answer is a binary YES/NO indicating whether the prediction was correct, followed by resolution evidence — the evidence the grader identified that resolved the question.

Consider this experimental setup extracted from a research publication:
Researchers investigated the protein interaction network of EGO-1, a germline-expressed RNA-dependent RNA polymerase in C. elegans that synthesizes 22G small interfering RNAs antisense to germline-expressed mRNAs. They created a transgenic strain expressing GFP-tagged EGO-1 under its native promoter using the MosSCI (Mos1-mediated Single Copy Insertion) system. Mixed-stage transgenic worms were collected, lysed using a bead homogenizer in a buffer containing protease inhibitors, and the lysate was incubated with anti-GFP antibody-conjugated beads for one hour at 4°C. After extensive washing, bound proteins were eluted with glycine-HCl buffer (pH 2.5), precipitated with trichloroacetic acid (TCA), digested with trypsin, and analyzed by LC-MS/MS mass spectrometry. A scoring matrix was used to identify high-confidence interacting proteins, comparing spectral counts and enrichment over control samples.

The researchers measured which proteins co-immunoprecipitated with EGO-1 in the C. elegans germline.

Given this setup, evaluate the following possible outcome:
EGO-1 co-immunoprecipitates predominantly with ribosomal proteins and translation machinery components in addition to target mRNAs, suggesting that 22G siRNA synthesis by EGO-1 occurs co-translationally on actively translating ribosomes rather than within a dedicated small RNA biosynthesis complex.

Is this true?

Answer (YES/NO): NO